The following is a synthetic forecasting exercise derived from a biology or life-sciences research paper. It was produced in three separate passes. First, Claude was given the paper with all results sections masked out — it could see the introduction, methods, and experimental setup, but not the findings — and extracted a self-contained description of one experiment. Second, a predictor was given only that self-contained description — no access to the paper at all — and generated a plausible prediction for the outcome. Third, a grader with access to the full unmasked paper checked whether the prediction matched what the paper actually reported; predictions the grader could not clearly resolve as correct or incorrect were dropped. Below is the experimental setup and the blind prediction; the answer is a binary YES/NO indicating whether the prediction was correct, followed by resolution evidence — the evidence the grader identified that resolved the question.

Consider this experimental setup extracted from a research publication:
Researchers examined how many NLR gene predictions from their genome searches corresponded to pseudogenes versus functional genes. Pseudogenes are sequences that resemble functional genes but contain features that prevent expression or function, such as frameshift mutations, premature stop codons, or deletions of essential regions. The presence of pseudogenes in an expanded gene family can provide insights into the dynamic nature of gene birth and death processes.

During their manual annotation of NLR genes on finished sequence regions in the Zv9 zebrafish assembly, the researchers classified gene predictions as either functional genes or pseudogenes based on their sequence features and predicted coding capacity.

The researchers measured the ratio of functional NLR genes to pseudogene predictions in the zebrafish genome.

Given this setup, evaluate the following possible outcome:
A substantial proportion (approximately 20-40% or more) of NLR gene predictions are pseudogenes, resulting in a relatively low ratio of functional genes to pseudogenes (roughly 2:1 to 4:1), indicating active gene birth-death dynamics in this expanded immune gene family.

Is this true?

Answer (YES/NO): NO